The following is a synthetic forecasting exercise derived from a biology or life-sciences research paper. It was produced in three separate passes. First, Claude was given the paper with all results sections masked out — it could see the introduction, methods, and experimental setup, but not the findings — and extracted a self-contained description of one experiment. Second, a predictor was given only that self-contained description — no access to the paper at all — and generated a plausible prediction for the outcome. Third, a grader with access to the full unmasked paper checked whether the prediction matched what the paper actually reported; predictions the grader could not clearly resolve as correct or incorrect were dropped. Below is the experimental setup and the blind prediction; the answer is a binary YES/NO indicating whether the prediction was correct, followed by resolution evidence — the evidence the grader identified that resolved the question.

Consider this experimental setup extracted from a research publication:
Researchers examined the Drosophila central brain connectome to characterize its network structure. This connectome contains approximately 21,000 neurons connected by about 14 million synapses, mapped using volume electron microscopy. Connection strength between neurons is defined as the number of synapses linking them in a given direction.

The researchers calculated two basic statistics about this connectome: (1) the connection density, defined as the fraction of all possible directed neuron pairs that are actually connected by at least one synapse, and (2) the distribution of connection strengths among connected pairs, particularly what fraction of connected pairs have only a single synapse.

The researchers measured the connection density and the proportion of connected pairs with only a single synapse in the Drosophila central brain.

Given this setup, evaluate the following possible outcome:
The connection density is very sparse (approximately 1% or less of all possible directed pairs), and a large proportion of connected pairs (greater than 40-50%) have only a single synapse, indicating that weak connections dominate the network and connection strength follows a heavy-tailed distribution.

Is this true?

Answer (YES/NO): YES